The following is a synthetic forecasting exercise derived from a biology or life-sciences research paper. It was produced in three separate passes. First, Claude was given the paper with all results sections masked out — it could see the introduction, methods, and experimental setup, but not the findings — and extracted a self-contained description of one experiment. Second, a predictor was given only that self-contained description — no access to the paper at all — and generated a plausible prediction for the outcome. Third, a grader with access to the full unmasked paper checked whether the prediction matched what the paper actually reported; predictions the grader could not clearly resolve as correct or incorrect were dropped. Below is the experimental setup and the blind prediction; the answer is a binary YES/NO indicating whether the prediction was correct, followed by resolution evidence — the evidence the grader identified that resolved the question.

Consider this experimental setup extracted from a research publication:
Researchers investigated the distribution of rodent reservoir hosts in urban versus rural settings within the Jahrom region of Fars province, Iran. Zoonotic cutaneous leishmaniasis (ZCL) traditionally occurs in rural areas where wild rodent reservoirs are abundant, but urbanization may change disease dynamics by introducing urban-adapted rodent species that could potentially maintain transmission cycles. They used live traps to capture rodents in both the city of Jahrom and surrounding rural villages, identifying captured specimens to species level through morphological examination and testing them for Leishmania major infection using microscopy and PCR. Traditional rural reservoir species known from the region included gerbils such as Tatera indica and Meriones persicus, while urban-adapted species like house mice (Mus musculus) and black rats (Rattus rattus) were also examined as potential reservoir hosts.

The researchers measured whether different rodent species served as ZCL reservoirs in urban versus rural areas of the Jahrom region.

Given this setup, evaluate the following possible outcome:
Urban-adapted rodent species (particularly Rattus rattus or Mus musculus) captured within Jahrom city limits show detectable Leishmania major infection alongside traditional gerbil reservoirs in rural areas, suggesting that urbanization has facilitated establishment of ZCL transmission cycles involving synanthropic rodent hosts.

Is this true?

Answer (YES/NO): YES